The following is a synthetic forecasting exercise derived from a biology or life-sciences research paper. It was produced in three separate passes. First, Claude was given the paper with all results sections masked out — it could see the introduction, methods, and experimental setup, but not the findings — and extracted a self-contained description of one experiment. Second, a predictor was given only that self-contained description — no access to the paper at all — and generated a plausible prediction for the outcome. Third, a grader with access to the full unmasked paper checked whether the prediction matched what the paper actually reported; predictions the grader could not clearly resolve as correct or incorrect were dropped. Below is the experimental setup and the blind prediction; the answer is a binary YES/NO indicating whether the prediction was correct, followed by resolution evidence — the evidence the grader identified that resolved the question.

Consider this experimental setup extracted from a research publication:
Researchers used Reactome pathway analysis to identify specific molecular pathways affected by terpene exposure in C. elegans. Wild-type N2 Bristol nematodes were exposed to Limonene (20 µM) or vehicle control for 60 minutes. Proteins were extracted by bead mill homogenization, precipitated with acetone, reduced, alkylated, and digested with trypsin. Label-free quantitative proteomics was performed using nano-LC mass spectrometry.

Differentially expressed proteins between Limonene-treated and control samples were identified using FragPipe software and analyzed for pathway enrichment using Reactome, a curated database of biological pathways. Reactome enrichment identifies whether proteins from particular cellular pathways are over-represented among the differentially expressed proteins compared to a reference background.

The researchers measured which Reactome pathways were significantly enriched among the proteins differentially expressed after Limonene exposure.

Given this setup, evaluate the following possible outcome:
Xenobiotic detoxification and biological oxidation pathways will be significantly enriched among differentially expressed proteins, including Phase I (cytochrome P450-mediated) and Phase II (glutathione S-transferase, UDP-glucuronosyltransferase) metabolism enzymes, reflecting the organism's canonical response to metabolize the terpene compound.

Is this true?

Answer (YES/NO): NO